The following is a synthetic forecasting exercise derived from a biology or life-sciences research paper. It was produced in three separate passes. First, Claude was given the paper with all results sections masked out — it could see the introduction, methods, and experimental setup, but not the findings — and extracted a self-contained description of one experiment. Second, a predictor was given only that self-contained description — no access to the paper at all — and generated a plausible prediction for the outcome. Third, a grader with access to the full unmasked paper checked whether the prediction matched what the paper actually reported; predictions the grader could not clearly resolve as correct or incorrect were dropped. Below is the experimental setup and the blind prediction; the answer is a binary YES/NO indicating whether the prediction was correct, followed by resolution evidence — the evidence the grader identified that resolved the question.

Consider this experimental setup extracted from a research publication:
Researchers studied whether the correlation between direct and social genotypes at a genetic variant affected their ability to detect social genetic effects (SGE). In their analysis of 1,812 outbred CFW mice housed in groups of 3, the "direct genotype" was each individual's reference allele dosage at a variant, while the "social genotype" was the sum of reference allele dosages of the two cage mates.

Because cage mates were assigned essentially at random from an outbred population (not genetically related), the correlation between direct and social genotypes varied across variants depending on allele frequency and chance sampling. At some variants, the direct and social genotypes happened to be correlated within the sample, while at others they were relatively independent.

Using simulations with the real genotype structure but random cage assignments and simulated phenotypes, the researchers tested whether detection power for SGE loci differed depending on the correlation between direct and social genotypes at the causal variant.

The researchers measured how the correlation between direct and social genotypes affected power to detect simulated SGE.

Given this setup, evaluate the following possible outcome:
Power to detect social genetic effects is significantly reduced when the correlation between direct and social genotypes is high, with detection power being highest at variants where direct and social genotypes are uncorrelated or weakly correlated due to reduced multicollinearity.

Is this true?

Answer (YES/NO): NO